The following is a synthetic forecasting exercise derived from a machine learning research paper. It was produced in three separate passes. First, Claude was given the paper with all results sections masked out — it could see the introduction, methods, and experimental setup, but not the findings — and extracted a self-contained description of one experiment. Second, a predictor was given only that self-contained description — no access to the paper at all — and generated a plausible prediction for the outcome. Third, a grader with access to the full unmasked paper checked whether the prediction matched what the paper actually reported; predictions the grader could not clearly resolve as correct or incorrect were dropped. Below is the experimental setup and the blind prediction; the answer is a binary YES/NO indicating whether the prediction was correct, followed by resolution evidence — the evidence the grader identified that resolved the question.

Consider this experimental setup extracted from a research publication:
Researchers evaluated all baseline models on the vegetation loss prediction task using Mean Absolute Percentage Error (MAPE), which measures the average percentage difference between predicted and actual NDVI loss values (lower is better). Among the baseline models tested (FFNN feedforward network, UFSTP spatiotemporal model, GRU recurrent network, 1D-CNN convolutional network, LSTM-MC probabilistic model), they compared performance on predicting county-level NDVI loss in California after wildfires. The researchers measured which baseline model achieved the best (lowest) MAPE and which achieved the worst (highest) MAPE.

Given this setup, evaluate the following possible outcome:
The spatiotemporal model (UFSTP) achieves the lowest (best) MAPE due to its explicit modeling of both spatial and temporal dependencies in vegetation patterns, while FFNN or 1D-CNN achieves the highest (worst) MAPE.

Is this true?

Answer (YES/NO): NO